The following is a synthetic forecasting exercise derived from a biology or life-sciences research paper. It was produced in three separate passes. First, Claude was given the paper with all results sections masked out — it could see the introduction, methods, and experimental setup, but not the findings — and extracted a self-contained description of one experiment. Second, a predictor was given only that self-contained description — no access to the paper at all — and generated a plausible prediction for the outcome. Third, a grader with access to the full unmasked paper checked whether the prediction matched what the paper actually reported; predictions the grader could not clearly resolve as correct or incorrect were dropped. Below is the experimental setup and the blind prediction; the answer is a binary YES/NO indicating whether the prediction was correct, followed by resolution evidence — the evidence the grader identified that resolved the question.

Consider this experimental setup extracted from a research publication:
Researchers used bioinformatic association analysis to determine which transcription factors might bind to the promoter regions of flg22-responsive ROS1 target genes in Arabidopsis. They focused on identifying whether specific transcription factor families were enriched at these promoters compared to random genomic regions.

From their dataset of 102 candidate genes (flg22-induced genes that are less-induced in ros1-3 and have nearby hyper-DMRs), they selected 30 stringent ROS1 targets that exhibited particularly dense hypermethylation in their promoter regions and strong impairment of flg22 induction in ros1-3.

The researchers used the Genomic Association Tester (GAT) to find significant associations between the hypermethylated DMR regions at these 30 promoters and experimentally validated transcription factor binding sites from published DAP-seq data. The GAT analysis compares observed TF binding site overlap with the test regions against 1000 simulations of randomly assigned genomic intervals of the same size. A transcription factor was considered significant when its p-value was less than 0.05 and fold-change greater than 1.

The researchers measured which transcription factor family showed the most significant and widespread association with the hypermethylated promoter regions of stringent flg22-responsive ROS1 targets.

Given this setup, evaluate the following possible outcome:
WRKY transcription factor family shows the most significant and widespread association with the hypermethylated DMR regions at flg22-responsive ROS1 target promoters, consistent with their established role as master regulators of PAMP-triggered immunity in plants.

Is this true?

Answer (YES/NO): YES